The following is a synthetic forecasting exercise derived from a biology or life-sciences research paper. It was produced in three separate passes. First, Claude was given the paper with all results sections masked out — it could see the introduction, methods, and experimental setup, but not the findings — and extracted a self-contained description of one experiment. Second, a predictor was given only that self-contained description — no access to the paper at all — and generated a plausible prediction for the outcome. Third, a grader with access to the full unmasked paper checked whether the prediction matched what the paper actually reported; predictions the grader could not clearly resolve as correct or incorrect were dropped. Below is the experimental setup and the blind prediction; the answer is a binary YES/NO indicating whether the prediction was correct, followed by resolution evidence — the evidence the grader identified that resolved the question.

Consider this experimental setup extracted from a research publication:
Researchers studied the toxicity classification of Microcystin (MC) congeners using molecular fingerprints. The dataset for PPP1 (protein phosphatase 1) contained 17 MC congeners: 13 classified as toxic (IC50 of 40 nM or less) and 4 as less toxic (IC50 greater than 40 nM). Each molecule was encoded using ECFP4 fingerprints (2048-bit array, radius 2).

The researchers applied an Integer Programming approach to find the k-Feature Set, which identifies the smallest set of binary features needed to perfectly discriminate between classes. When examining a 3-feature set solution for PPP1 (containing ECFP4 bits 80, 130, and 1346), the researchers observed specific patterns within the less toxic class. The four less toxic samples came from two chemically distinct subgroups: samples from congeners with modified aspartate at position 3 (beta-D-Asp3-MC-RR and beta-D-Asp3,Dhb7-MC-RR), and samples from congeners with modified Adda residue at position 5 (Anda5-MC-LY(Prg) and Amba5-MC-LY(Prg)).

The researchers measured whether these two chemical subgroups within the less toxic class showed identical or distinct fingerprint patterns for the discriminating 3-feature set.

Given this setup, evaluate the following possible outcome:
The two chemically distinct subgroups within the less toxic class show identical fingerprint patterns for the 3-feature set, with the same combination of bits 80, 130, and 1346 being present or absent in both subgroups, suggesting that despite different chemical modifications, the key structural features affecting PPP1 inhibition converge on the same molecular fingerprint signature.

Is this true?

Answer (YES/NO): NO